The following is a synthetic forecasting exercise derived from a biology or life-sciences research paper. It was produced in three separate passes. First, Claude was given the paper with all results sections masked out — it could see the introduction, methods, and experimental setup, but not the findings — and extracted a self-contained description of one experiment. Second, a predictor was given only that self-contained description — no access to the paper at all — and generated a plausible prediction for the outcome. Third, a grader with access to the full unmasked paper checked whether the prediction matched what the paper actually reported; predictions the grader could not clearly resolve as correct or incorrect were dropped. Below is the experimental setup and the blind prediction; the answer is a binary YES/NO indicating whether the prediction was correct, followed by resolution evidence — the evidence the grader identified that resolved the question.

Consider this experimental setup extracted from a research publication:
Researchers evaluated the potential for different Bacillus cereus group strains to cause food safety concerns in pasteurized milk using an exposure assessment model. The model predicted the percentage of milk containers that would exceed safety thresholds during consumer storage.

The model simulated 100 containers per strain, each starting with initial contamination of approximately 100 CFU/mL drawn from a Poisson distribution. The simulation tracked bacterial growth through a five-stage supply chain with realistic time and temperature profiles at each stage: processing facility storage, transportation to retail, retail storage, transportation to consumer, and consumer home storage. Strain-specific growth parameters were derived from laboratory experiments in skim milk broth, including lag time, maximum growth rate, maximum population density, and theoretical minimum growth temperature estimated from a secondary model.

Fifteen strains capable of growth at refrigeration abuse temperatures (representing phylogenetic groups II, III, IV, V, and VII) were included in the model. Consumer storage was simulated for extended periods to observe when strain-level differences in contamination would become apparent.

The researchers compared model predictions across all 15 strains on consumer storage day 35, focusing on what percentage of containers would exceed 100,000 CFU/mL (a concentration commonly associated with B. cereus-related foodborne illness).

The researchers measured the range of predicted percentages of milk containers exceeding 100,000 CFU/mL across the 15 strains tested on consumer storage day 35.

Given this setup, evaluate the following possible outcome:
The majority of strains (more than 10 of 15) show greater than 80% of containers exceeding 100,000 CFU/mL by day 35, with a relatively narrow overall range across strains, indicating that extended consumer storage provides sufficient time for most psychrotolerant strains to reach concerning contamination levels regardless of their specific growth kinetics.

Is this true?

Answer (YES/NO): NO